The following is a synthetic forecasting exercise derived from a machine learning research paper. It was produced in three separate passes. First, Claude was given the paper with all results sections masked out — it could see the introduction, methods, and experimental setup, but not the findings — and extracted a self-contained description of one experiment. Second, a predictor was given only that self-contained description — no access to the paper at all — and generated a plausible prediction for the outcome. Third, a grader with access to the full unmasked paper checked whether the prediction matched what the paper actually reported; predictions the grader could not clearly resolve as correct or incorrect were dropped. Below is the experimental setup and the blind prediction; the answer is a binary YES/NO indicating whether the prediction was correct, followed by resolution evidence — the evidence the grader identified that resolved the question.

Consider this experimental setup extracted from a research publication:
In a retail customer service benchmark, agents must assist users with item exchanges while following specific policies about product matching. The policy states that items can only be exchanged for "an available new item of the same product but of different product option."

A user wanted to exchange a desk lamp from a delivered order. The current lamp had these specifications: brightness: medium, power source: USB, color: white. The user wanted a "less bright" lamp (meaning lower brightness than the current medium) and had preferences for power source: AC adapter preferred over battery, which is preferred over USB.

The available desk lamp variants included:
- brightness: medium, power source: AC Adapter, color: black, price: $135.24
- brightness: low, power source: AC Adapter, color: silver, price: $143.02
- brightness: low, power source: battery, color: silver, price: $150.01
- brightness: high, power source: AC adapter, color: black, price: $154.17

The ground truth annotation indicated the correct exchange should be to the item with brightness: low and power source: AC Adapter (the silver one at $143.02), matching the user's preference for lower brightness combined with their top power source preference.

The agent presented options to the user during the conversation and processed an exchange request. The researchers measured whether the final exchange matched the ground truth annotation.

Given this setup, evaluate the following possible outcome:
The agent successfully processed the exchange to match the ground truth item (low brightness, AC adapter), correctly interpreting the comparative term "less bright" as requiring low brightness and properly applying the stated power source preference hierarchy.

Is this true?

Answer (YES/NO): NO